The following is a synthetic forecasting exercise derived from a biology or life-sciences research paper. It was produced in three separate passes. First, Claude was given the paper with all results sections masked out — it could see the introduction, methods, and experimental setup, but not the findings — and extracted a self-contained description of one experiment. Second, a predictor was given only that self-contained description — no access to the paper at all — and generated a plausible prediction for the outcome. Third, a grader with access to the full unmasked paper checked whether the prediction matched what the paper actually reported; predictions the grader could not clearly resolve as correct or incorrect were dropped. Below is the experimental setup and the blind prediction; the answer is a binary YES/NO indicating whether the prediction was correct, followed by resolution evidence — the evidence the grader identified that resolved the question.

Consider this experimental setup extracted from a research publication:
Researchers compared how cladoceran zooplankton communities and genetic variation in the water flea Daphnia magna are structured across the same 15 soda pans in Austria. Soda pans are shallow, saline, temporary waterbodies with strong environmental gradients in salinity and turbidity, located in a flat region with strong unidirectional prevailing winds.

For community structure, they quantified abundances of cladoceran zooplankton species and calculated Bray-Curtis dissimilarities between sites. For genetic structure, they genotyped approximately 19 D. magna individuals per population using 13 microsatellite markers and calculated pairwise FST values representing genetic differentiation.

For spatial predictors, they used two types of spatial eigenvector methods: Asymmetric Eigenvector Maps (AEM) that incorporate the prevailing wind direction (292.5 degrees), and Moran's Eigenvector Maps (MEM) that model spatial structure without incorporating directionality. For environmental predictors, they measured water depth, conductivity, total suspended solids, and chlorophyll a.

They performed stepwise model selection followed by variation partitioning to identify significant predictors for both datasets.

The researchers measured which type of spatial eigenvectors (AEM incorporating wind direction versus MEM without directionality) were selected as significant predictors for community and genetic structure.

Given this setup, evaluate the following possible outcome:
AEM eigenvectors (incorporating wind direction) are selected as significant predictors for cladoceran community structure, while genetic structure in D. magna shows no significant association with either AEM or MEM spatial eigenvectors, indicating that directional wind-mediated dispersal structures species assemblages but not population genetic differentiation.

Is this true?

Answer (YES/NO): NO